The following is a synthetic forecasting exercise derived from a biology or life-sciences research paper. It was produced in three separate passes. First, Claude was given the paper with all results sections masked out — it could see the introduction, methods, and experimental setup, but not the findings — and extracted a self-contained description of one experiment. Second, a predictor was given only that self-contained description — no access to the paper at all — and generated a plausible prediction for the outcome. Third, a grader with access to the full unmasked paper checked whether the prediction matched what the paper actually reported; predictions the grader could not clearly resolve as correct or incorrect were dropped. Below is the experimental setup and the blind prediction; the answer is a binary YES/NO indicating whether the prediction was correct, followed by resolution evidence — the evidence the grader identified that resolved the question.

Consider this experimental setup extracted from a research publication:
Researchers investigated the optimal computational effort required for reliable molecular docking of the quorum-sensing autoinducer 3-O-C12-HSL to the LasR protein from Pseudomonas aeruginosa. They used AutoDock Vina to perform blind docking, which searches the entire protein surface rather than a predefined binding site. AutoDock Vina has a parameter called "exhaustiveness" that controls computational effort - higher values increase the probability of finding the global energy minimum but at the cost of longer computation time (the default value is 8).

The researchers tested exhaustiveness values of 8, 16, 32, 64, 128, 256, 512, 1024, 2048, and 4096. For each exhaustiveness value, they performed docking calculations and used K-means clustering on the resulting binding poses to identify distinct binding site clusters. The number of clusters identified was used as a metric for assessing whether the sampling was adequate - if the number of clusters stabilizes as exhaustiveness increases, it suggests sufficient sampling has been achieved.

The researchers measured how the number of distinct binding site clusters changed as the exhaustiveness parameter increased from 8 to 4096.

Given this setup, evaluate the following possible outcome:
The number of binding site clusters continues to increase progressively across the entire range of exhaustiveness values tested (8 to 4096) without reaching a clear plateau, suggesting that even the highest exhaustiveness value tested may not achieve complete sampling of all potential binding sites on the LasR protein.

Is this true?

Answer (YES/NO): NO